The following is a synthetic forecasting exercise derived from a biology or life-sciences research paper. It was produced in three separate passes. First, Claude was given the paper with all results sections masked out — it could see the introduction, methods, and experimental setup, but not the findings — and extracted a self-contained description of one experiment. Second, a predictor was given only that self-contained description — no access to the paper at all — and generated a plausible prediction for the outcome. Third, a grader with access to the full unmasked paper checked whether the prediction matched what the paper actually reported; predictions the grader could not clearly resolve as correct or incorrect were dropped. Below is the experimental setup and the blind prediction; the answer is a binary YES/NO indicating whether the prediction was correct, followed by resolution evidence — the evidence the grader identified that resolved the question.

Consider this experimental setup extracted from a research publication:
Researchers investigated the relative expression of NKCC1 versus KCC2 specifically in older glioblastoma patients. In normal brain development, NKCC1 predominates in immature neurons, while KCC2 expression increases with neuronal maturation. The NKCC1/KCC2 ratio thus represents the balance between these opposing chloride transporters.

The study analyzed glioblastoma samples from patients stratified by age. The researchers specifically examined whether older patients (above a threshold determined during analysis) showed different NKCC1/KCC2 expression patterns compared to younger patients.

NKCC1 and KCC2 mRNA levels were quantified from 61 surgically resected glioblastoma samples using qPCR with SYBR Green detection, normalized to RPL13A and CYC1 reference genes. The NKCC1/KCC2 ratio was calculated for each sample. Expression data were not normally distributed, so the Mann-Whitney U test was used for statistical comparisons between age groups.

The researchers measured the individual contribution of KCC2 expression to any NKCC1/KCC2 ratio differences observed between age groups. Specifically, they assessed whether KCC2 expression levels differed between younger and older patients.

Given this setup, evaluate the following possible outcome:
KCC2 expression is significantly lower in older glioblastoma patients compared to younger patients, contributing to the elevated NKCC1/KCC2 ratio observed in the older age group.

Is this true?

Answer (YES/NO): NO